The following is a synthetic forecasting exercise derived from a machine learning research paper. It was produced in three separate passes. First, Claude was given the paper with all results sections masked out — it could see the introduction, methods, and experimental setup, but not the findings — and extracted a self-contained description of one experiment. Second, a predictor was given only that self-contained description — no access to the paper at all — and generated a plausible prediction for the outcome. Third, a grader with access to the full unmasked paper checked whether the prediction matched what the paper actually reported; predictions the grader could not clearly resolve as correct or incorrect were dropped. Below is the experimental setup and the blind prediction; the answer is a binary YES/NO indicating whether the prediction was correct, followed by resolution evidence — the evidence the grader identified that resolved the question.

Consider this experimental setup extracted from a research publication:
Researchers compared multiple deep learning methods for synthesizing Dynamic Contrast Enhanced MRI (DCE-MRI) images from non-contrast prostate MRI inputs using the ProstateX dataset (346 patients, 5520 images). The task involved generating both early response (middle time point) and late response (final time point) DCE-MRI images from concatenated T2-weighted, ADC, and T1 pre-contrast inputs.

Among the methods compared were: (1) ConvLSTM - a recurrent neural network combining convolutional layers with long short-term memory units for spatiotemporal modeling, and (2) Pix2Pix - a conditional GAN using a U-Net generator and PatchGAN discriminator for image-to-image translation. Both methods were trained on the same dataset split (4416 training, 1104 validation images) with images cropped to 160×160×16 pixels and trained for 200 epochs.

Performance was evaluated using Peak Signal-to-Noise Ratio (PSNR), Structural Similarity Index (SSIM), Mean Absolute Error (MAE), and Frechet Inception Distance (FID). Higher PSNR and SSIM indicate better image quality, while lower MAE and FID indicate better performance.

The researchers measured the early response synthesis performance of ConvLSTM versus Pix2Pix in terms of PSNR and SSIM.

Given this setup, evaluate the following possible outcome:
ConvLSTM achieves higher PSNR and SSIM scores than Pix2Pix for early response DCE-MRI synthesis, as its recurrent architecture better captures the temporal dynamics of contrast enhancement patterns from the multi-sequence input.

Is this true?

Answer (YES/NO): NO